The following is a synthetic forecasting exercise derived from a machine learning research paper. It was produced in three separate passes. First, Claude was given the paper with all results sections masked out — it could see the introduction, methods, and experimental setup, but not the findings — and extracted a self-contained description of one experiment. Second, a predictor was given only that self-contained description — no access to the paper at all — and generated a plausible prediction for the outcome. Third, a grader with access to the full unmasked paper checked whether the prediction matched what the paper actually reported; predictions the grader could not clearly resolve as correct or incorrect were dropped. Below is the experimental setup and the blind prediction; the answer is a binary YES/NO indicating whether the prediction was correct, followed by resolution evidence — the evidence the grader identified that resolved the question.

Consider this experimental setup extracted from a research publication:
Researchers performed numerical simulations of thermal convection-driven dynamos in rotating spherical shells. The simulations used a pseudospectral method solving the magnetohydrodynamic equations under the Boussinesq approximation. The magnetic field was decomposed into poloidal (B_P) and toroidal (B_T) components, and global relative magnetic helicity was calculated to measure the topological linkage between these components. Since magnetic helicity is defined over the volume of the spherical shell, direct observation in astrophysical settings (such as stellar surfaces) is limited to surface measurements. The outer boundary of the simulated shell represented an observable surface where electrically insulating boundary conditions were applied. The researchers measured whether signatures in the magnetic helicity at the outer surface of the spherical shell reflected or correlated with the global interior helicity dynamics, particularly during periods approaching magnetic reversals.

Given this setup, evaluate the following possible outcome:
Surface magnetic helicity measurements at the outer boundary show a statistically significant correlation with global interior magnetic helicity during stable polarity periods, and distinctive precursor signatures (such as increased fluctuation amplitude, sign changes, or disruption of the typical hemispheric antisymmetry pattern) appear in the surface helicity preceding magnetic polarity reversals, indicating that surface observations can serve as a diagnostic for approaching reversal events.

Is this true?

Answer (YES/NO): NO